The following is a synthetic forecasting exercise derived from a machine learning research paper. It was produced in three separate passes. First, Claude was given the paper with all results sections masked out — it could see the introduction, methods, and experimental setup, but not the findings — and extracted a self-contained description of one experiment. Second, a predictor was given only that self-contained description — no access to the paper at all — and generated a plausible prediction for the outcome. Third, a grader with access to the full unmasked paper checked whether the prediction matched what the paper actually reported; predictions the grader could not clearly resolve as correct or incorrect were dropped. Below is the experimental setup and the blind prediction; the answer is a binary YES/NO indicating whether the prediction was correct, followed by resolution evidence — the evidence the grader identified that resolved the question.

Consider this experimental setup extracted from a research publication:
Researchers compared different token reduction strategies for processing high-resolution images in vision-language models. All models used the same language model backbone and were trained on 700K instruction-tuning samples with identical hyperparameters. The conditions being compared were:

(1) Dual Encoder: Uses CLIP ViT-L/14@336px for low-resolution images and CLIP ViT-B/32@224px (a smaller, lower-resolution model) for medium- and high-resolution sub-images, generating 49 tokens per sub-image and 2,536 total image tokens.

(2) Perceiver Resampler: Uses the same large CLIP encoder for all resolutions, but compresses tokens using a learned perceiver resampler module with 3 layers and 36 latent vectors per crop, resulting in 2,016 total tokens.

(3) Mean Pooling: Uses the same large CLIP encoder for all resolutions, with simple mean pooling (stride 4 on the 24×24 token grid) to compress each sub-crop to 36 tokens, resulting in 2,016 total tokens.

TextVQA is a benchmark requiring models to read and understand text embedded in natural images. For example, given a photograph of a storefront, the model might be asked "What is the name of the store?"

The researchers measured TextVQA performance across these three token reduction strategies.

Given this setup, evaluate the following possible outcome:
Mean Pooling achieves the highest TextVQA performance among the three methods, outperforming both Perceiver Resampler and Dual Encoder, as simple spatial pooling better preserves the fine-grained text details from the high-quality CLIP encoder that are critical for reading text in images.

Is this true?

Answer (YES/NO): YES